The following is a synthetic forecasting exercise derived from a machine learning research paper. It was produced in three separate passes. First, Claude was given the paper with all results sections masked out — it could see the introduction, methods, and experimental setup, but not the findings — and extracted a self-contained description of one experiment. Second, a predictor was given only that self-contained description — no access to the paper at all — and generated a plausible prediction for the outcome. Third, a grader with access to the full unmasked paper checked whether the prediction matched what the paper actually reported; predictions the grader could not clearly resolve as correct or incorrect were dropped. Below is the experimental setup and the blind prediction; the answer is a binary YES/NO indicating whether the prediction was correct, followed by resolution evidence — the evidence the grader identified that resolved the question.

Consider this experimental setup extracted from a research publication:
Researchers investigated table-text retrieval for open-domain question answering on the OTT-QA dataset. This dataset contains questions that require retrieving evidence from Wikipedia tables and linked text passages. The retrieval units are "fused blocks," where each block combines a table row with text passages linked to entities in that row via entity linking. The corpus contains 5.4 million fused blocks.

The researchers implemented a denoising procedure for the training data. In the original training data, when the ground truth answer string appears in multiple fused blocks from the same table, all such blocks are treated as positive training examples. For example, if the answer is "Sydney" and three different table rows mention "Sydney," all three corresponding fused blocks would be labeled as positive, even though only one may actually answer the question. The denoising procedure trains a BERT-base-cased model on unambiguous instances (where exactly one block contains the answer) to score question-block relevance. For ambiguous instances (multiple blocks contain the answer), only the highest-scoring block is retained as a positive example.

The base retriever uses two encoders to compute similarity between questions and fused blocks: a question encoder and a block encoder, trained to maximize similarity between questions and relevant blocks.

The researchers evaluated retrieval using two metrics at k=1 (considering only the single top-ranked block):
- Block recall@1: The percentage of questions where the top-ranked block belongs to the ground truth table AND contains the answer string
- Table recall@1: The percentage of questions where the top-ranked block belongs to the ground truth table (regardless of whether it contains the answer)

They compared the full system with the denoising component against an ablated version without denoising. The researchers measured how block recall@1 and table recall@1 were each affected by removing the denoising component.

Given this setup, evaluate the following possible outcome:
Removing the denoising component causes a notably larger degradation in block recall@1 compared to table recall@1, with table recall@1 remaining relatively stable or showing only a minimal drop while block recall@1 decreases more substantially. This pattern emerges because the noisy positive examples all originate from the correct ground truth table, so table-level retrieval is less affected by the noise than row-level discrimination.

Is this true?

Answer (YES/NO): YES